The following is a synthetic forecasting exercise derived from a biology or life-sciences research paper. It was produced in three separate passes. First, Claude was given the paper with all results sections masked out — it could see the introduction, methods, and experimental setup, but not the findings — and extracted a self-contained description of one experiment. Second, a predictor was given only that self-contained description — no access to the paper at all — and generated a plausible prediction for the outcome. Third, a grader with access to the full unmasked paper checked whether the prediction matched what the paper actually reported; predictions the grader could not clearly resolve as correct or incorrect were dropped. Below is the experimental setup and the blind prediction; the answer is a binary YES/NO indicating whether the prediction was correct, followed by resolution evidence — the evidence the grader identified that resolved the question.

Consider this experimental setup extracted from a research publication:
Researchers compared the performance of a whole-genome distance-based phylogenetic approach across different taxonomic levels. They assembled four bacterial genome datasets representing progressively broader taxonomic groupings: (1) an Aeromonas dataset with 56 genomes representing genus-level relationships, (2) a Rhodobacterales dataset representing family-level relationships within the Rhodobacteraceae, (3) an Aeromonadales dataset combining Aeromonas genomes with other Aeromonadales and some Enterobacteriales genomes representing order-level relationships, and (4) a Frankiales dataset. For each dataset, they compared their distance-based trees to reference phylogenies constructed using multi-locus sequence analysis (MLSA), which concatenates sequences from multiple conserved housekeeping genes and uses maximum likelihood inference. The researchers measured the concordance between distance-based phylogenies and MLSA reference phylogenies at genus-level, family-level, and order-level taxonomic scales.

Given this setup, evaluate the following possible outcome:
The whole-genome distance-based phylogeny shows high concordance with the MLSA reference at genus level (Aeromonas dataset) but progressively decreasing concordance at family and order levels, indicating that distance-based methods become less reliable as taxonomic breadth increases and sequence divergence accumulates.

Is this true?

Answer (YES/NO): YES